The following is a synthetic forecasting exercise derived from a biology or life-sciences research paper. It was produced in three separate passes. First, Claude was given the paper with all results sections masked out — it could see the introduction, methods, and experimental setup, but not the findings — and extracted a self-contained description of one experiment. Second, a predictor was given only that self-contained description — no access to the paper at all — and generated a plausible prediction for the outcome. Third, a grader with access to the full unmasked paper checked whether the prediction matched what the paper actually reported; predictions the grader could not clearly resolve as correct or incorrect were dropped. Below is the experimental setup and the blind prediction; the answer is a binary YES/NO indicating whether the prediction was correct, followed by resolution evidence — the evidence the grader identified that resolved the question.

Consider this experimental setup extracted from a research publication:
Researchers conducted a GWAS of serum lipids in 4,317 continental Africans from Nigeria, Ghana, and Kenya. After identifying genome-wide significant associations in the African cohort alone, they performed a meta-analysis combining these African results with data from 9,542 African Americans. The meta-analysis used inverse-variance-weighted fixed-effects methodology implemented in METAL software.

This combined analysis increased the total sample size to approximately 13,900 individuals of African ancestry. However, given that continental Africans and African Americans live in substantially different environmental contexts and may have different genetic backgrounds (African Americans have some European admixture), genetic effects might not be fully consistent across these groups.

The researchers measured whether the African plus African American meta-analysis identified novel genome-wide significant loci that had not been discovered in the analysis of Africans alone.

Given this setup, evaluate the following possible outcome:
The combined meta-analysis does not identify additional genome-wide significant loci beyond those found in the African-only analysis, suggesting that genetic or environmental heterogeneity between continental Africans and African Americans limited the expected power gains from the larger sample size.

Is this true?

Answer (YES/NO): NO